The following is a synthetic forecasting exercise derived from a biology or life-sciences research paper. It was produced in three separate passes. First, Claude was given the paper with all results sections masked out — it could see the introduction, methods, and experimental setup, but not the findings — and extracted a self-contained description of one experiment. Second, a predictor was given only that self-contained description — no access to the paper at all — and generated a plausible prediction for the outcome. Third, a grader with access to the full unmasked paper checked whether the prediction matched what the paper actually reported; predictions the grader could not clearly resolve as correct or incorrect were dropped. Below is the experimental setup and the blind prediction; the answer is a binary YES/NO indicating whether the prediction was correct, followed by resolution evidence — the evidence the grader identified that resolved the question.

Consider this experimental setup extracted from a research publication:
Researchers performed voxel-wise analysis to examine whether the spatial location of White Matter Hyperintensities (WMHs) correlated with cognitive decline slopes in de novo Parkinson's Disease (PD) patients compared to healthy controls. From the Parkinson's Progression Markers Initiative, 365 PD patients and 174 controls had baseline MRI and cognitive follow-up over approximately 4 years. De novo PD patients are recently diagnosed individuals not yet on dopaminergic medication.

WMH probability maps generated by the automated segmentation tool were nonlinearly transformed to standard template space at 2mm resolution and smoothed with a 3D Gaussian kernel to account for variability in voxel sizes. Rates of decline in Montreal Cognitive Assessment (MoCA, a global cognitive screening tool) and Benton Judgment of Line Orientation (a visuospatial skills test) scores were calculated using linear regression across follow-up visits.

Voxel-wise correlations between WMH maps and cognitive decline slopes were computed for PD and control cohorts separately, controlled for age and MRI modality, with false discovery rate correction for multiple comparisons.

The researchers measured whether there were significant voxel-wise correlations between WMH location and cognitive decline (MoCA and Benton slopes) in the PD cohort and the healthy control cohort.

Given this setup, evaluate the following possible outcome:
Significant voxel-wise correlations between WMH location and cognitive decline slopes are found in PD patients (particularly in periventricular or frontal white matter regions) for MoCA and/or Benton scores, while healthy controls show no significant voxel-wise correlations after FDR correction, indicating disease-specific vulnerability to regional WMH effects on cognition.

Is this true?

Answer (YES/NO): NO